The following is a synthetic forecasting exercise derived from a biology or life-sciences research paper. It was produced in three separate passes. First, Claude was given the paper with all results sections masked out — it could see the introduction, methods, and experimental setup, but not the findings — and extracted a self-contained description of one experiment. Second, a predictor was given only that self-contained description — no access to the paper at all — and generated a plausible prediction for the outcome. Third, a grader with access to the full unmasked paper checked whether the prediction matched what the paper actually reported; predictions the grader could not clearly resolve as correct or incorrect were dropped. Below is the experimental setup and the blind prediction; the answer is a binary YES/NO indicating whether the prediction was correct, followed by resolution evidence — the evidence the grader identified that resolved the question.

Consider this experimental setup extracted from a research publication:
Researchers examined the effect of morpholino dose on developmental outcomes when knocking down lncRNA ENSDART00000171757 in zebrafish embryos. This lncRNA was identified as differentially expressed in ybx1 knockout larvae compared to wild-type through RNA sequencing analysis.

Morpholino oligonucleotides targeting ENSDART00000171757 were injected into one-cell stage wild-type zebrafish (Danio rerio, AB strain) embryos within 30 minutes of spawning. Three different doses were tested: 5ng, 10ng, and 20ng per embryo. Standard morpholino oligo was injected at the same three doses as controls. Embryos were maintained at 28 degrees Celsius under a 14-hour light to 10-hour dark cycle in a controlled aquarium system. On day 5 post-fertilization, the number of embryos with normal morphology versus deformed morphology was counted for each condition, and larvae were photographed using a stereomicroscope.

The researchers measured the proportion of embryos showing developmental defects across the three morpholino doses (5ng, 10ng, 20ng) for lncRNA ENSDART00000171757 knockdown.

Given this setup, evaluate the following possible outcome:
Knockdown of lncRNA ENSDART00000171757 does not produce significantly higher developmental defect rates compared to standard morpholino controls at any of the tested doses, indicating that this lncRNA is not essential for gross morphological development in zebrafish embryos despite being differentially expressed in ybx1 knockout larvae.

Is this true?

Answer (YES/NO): NO